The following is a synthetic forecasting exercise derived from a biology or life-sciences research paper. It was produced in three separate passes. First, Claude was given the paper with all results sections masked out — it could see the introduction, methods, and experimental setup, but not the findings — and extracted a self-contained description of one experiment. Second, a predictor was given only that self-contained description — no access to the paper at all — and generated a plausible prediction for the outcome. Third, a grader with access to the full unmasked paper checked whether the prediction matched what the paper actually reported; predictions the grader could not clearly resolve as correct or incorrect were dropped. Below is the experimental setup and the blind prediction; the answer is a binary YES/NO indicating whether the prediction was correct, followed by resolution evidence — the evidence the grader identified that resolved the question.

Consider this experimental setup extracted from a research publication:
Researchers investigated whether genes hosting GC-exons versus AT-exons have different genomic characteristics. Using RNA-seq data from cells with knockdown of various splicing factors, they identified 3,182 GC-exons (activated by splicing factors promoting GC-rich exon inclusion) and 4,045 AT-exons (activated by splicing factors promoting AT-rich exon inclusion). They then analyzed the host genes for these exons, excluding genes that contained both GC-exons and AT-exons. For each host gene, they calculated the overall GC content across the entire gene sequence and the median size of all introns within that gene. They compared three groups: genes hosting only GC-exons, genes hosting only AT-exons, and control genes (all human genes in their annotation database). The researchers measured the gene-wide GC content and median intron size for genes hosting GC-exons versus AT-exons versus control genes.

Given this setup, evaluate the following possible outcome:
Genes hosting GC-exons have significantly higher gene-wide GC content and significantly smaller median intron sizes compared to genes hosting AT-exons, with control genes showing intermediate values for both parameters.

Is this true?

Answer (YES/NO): YES